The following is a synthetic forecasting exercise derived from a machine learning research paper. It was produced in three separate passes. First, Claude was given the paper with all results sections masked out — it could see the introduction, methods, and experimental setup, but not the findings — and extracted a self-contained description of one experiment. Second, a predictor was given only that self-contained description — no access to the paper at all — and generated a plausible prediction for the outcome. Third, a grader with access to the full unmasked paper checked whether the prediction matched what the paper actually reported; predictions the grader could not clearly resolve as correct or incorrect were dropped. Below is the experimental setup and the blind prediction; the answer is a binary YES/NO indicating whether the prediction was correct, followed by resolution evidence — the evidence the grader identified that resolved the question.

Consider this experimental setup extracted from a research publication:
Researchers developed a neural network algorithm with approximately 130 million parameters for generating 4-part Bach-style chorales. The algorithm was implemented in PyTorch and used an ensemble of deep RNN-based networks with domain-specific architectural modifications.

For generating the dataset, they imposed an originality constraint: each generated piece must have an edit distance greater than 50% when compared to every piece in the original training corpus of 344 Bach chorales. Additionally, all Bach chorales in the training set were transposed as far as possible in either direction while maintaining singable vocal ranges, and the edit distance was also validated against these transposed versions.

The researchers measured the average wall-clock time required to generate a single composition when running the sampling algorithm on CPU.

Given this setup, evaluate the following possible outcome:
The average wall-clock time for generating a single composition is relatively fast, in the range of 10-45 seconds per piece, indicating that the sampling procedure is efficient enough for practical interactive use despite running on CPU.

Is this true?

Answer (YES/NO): NO